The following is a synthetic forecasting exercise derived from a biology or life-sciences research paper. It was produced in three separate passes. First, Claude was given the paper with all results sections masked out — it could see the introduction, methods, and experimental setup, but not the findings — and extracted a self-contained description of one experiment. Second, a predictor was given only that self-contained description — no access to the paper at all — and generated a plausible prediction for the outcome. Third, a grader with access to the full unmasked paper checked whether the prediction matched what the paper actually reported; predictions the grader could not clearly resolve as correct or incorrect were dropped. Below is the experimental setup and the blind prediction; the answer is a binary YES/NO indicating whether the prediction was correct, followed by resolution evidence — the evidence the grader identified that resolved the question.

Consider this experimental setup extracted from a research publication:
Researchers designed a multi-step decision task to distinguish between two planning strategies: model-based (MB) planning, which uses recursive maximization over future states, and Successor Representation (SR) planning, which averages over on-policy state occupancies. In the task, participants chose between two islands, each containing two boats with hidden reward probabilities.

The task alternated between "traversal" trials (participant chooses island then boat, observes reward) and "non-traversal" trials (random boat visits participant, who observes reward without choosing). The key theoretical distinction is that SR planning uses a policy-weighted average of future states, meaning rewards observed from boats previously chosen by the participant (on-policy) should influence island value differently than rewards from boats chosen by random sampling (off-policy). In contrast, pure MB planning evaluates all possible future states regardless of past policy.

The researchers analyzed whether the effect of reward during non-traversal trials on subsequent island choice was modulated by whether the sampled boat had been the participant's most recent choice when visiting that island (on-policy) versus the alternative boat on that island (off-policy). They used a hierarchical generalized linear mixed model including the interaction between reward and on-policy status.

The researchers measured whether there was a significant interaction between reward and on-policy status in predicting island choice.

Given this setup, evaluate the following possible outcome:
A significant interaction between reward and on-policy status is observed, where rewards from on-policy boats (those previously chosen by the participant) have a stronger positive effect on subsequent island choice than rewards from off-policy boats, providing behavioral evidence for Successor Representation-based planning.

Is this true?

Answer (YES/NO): YES